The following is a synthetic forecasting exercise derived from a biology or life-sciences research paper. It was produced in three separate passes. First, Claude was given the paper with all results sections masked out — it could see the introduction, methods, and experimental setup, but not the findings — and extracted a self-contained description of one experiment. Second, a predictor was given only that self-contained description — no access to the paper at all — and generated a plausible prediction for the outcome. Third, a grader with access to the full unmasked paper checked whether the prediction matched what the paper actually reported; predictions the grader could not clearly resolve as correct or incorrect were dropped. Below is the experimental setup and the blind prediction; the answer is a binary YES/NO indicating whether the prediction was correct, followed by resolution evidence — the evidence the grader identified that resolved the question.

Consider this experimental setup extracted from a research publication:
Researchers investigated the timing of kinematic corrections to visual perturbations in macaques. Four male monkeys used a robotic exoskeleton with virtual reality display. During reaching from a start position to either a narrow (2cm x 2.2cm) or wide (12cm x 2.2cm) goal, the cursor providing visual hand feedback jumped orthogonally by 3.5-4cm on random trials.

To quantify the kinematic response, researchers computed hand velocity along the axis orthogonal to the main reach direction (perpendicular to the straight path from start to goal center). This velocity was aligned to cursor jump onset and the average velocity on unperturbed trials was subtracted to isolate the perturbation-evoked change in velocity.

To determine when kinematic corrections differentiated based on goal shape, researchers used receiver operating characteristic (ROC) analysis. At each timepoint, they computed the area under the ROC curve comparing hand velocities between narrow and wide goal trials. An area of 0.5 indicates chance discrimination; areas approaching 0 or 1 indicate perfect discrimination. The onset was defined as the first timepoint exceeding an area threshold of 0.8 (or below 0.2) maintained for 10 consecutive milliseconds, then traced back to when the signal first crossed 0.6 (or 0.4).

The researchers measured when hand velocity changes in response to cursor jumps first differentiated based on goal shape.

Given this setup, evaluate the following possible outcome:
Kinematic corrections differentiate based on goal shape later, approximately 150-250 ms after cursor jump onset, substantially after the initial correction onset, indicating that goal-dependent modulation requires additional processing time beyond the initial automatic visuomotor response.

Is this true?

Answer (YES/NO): YES